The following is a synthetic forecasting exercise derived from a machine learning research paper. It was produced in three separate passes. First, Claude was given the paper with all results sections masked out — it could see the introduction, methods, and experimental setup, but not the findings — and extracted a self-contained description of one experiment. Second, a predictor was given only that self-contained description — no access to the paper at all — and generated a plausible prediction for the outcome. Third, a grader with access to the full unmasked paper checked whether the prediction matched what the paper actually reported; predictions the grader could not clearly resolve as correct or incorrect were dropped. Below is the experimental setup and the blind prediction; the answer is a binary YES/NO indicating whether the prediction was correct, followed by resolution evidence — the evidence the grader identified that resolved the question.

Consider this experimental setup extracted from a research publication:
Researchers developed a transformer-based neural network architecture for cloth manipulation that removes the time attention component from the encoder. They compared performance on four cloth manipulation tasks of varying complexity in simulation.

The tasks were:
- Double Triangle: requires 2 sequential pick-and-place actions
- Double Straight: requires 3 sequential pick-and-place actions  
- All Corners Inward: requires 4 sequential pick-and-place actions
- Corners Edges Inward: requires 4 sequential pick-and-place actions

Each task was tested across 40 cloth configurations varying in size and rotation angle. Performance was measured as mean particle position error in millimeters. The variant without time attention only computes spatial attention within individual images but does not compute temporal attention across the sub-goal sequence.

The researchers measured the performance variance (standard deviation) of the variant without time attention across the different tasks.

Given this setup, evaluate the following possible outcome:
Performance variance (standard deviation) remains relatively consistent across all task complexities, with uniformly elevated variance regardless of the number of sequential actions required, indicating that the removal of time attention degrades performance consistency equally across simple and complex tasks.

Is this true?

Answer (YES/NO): NO